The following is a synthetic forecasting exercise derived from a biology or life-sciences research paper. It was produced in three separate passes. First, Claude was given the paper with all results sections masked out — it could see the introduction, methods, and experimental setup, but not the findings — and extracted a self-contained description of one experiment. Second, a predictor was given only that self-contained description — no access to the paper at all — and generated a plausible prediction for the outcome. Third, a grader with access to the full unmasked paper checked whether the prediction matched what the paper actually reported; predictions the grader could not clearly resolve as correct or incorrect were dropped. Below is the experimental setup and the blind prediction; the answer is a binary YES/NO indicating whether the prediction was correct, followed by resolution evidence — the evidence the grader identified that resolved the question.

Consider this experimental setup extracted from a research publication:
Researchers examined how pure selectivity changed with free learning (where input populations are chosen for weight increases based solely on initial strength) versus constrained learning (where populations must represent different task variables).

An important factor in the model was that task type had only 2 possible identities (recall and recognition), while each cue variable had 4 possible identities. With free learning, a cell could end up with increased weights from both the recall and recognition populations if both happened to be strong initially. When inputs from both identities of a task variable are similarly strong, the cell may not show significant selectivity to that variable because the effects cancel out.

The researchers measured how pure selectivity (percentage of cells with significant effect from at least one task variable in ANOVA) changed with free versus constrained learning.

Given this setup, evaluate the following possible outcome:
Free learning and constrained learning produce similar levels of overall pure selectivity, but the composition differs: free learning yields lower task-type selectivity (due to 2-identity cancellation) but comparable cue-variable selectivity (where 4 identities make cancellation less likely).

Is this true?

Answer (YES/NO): NO